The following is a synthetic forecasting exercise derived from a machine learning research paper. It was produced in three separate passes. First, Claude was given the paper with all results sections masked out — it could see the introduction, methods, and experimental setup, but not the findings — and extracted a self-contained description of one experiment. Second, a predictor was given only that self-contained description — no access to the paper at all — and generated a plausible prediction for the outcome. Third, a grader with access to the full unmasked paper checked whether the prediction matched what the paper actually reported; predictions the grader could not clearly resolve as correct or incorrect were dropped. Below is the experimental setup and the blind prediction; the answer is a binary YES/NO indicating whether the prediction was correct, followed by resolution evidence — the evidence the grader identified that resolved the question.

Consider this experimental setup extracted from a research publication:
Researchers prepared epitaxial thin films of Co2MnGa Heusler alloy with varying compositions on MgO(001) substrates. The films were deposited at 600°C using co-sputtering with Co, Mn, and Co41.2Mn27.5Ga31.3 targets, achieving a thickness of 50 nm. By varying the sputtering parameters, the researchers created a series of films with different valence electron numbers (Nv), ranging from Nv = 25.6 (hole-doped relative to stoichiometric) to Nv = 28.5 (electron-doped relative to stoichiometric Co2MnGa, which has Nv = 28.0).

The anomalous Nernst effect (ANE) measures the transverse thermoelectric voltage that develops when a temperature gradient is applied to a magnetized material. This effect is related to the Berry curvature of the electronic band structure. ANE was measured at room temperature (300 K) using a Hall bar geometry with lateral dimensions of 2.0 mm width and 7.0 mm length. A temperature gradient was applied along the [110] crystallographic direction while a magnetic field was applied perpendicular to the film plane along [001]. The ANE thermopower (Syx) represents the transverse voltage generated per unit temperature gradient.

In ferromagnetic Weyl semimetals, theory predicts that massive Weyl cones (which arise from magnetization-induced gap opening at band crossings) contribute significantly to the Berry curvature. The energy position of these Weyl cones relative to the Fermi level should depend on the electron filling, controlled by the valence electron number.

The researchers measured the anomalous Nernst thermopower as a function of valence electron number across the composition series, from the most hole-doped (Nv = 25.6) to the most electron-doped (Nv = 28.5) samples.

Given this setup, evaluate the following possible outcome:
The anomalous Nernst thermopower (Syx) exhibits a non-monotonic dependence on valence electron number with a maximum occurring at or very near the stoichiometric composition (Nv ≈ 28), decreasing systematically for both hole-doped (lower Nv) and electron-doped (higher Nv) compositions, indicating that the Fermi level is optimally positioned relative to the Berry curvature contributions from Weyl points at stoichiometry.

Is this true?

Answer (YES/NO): NO